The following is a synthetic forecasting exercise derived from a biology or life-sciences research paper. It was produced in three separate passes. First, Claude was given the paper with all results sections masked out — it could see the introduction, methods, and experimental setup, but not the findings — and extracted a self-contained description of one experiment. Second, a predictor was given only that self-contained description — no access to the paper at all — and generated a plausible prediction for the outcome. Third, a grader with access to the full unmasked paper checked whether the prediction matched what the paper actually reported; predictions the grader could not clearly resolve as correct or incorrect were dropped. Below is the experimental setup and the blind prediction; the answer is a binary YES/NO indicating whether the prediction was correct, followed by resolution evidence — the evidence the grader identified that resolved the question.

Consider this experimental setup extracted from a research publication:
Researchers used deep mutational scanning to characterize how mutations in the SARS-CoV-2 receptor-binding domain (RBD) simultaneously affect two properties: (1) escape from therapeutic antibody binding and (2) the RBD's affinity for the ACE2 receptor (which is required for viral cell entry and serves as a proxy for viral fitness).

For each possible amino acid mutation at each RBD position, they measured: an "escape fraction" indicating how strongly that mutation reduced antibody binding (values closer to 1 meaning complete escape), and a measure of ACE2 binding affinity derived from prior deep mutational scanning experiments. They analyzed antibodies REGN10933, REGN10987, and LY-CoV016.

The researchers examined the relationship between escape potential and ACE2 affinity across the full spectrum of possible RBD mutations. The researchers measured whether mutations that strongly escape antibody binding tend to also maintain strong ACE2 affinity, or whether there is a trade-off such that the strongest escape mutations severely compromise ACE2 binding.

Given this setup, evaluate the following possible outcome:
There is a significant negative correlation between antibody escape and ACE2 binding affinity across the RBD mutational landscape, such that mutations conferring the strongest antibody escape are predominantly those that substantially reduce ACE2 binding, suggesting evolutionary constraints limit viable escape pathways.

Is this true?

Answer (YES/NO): NO